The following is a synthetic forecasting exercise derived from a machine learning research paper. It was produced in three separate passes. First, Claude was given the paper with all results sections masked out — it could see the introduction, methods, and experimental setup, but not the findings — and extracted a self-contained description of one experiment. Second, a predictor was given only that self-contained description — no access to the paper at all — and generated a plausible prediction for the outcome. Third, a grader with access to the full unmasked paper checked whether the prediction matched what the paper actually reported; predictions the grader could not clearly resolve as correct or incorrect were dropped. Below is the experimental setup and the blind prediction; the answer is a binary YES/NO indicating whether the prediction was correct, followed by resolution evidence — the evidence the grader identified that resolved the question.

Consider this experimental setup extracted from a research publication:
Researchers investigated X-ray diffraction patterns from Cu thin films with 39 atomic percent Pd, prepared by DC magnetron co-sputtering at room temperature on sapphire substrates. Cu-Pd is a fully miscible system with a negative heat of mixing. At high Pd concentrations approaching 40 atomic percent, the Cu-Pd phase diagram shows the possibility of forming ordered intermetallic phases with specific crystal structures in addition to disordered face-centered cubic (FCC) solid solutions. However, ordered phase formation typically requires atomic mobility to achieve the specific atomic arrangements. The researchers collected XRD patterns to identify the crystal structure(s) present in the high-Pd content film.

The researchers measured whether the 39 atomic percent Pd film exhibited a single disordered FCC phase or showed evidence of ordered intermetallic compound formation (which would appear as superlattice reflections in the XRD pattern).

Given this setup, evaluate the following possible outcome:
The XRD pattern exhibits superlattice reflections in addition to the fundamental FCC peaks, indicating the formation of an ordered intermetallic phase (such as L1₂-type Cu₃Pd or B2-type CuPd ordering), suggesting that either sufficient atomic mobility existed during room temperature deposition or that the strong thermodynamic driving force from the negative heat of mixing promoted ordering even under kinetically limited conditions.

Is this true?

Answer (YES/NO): NO